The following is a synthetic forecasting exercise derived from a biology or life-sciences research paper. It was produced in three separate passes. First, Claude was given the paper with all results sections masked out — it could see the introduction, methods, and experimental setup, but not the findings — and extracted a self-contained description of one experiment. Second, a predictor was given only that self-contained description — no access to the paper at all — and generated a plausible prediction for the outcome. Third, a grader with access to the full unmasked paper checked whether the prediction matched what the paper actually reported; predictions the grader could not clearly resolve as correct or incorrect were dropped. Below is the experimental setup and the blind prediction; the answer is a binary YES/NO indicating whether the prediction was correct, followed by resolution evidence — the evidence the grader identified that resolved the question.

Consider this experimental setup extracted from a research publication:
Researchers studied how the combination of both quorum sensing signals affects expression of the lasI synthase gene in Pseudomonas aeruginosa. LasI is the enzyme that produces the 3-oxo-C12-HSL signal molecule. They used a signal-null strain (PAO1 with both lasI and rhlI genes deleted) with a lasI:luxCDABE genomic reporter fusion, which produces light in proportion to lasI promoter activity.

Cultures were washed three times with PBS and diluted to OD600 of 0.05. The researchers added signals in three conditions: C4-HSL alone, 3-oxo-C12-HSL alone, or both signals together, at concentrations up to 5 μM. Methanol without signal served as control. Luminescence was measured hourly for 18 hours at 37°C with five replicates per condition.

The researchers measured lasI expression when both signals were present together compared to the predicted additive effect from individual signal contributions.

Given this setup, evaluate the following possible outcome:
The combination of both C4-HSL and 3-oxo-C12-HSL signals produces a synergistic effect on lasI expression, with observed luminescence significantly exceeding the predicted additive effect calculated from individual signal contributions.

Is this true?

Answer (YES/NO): YES